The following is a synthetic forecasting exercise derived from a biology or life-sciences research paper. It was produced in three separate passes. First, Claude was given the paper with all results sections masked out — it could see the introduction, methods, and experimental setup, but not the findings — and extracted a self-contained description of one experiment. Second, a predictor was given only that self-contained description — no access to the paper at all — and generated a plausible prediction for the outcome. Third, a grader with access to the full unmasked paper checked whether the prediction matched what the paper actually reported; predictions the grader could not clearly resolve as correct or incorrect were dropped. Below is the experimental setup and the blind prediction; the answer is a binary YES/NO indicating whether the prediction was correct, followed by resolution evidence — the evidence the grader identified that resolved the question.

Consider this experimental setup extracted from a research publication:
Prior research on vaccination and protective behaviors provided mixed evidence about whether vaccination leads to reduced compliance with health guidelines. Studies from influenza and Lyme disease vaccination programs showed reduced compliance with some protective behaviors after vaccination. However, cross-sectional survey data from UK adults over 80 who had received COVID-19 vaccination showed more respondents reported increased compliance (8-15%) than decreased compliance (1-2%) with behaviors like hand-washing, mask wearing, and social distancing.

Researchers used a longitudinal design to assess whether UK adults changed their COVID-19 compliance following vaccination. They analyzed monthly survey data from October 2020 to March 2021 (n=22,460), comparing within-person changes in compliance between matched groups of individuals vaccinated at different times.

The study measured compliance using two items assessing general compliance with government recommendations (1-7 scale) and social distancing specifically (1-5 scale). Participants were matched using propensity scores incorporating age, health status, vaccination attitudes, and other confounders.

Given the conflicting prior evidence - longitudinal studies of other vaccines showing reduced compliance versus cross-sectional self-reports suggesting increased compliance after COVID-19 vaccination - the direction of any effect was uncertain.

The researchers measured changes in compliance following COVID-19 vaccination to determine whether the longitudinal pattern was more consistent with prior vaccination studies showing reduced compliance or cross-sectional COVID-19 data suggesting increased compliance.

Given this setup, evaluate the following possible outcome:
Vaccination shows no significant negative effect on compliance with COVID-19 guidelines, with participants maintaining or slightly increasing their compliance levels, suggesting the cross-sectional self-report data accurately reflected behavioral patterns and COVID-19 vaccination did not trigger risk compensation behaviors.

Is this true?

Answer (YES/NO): YES